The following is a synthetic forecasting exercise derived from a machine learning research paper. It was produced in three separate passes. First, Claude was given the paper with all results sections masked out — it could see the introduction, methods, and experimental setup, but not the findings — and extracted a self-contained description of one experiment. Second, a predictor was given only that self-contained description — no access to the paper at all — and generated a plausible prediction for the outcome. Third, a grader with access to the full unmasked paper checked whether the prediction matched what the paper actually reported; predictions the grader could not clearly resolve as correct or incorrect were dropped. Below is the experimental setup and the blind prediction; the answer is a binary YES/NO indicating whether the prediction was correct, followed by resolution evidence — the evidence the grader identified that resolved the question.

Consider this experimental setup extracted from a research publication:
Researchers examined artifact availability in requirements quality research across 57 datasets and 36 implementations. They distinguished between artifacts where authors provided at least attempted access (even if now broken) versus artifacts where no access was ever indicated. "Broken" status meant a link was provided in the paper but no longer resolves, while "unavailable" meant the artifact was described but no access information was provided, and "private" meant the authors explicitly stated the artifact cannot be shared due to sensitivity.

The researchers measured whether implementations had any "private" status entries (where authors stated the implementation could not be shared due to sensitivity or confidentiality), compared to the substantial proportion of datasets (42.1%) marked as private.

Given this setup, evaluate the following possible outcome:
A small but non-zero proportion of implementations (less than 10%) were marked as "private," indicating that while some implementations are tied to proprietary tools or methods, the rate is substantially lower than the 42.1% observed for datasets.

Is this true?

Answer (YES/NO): NO